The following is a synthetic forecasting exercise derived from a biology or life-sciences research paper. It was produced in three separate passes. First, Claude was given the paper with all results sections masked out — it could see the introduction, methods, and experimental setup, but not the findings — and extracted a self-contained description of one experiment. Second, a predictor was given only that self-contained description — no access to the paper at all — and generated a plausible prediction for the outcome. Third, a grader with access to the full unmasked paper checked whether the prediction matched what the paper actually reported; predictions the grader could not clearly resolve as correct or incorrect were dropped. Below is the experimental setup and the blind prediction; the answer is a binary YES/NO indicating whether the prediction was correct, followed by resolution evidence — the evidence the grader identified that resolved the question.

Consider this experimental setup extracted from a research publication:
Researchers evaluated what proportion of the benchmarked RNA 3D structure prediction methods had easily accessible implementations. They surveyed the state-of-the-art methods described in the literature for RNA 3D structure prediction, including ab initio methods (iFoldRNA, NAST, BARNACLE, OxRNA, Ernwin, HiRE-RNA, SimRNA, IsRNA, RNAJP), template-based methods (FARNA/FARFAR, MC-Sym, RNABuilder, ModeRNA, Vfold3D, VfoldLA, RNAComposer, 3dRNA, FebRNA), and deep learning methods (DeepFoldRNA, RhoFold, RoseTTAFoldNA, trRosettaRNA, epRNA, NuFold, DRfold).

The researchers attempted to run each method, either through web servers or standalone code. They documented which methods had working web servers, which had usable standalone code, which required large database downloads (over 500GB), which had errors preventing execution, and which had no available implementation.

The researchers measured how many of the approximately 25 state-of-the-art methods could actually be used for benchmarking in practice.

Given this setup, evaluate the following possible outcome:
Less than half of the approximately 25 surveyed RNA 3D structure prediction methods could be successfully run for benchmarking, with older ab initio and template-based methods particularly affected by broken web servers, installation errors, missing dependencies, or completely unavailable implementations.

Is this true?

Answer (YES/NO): NO